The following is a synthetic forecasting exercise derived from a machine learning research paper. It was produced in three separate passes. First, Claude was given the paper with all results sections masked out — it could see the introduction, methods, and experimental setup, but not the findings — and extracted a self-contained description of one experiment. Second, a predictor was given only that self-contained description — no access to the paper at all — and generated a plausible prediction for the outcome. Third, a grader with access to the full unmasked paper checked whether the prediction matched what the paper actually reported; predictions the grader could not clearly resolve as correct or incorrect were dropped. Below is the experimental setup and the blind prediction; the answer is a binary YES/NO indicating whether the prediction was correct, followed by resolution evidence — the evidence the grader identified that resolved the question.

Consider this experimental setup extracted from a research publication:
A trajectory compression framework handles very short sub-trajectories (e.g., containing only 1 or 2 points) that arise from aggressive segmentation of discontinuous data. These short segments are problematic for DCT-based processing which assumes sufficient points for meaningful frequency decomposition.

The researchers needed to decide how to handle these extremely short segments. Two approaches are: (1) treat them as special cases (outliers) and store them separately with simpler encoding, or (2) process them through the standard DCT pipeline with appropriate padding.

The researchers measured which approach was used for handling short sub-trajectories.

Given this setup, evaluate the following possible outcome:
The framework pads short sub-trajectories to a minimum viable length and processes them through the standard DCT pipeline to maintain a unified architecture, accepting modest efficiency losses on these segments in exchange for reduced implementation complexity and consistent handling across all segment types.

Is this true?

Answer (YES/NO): NO